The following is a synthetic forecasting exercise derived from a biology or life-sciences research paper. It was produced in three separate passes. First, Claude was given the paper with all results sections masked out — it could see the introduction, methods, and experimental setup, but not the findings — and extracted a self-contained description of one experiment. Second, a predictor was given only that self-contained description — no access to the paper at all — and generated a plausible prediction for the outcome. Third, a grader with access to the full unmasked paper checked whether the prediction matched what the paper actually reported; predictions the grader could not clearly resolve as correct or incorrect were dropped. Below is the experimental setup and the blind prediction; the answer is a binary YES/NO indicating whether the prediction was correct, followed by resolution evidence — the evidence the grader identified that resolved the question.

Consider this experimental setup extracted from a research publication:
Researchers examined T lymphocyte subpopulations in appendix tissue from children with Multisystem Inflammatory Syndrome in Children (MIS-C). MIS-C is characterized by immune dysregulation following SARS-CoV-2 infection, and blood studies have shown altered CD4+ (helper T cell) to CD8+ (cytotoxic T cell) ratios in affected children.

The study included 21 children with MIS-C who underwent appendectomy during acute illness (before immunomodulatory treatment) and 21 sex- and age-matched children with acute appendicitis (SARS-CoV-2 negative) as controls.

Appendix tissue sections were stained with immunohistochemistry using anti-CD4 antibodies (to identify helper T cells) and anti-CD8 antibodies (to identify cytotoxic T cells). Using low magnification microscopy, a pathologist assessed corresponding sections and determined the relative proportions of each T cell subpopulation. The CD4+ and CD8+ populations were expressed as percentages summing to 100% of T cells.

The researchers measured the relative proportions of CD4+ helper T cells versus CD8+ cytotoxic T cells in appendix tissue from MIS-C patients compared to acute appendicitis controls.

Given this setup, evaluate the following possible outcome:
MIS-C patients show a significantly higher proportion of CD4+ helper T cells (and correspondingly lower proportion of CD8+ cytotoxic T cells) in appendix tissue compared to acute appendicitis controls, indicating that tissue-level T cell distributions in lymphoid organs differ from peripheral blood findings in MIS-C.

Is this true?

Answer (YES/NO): YES